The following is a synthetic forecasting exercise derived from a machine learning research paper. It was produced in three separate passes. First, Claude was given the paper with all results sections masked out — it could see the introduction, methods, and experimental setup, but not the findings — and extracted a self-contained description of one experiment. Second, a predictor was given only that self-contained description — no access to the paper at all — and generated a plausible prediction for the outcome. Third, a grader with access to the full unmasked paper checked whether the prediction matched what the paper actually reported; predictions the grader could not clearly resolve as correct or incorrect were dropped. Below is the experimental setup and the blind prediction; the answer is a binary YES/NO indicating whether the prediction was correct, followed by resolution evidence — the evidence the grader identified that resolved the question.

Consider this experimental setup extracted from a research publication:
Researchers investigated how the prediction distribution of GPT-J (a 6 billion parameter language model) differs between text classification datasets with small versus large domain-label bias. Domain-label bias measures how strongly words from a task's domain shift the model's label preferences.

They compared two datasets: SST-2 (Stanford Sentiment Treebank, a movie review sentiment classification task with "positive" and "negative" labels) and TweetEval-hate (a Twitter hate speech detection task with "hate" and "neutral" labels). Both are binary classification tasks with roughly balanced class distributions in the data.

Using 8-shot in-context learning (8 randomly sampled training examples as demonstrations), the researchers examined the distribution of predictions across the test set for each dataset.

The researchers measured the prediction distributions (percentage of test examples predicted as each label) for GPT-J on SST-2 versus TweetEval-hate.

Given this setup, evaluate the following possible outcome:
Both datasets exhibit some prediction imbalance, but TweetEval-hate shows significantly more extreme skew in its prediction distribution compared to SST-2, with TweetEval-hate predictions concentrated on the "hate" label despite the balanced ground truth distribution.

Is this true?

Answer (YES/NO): YES